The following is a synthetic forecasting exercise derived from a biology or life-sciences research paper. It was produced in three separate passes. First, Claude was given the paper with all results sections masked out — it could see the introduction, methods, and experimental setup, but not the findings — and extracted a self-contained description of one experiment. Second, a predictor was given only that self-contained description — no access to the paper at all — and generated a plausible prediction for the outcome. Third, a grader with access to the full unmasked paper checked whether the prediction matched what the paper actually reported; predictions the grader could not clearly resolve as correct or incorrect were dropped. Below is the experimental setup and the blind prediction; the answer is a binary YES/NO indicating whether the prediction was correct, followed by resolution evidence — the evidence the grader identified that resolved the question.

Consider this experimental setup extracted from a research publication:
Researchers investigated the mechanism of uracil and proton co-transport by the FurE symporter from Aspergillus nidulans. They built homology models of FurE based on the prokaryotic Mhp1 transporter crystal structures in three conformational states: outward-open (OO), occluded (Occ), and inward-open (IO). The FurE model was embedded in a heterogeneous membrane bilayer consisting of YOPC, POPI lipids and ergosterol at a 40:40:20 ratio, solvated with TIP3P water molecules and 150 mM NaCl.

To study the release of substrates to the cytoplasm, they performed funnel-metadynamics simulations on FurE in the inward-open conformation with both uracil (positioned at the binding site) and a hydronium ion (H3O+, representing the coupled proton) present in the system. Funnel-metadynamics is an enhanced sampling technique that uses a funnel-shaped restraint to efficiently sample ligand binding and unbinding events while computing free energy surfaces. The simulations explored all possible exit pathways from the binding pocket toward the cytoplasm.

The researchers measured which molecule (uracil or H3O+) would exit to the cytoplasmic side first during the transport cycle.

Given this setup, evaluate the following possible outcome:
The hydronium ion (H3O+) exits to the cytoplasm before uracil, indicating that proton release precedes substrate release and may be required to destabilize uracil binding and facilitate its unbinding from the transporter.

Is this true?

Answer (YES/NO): YES